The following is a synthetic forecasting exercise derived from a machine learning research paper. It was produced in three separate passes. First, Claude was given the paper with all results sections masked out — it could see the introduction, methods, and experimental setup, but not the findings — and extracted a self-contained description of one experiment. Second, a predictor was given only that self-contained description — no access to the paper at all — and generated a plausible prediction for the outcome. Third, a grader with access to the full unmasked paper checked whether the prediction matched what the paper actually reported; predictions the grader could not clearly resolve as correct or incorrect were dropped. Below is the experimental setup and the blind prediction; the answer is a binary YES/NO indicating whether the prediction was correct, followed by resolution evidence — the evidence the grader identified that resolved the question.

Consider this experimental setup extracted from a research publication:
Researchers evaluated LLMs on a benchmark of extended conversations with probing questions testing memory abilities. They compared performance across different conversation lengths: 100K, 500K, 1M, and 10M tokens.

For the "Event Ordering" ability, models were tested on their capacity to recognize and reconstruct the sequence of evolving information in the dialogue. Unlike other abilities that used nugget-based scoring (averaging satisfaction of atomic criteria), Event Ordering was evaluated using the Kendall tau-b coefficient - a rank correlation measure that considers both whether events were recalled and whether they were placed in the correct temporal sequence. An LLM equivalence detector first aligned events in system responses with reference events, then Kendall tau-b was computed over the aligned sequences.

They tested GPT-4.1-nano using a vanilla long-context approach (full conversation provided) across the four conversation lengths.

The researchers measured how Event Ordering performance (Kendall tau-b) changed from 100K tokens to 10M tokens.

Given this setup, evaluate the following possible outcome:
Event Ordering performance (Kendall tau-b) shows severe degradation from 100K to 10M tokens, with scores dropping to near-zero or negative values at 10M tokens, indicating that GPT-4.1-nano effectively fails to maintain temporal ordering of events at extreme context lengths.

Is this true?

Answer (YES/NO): NO